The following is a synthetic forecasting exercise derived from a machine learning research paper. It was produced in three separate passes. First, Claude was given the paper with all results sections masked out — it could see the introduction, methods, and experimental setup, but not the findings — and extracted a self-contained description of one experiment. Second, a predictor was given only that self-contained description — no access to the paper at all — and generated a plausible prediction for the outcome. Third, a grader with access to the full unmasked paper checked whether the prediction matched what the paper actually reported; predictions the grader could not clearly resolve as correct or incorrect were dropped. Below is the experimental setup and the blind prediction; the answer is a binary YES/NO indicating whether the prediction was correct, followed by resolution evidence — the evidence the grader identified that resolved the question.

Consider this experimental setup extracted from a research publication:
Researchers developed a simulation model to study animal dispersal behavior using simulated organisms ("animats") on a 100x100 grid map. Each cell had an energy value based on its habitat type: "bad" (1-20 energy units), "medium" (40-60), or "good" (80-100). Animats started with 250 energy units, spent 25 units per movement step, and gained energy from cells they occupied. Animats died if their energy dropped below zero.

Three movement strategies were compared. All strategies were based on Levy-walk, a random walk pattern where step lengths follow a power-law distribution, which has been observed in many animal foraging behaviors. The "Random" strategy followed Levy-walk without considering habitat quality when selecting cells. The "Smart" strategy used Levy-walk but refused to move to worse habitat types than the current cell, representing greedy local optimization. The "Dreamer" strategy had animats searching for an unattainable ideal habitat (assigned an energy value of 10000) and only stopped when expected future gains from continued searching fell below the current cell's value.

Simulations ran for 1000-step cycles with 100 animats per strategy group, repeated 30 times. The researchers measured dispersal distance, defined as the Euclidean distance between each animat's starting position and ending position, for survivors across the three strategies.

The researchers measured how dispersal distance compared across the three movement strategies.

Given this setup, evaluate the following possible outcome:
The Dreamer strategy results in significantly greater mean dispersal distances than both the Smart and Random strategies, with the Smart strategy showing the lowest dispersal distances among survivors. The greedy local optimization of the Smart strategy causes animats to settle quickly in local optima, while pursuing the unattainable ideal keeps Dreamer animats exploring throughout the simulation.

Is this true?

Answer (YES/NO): NO